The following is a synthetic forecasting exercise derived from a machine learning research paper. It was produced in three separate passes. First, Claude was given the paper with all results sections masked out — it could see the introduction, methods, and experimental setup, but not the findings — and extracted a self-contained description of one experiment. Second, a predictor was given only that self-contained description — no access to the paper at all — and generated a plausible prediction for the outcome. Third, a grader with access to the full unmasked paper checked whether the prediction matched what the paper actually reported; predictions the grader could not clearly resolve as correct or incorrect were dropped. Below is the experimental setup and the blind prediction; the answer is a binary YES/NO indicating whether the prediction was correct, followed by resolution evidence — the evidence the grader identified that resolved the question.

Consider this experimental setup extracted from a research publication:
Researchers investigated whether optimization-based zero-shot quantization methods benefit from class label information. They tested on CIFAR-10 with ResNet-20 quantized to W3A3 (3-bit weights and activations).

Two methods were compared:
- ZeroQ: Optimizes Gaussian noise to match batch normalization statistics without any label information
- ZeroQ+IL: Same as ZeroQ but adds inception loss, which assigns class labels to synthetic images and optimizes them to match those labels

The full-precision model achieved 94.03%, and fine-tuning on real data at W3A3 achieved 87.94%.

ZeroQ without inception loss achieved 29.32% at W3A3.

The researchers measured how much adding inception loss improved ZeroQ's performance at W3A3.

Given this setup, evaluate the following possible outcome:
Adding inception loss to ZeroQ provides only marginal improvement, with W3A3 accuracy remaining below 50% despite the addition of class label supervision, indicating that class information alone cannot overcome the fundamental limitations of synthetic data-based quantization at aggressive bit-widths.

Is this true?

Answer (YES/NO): NO